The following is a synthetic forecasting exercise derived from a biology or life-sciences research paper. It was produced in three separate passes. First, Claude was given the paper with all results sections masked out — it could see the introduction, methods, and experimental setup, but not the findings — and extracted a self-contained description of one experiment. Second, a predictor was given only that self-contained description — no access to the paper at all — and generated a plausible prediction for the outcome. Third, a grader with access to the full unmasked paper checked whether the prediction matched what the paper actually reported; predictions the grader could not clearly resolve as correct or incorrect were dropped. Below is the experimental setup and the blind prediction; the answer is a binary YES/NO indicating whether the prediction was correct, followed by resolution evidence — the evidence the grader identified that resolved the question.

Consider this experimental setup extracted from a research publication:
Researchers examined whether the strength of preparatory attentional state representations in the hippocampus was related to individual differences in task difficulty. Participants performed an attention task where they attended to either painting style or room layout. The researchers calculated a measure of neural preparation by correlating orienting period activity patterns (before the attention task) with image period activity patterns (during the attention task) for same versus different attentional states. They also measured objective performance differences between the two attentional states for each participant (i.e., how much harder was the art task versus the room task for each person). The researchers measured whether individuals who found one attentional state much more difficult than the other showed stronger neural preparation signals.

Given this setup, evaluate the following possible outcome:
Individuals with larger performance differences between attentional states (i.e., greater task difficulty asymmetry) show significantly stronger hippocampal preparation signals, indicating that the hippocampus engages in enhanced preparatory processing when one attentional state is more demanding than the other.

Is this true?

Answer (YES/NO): NO